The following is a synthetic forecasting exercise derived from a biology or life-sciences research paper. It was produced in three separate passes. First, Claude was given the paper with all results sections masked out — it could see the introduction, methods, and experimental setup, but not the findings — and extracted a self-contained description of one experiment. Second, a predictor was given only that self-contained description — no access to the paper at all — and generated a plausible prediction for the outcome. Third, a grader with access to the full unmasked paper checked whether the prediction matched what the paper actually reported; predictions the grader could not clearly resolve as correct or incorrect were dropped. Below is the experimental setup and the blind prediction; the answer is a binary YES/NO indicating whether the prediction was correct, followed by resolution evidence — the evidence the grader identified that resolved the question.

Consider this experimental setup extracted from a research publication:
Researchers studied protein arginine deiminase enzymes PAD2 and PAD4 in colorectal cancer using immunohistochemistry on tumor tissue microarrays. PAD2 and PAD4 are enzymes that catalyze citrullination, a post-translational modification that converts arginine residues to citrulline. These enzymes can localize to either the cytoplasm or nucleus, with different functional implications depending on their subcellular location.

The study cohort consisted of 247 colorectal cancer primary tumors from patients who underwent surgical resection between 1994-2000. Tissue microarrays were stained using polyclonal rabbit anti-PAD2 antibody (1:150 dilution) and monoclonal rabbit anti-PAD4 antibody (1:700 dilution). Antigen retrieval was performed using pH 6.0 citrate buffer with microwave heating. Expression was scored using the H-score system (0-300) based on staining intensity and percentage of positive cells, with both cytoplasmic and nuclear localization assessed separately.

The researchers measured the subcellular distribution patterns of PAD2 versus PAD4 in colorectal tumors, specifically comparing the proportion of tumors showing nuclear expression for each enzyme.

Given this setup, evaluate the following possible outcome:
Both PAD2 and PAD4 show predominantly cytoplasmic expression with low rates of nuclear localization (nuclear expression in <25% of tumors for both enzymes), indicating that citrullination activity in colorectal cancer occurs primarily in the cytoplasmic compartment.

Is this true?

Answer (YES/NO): NO